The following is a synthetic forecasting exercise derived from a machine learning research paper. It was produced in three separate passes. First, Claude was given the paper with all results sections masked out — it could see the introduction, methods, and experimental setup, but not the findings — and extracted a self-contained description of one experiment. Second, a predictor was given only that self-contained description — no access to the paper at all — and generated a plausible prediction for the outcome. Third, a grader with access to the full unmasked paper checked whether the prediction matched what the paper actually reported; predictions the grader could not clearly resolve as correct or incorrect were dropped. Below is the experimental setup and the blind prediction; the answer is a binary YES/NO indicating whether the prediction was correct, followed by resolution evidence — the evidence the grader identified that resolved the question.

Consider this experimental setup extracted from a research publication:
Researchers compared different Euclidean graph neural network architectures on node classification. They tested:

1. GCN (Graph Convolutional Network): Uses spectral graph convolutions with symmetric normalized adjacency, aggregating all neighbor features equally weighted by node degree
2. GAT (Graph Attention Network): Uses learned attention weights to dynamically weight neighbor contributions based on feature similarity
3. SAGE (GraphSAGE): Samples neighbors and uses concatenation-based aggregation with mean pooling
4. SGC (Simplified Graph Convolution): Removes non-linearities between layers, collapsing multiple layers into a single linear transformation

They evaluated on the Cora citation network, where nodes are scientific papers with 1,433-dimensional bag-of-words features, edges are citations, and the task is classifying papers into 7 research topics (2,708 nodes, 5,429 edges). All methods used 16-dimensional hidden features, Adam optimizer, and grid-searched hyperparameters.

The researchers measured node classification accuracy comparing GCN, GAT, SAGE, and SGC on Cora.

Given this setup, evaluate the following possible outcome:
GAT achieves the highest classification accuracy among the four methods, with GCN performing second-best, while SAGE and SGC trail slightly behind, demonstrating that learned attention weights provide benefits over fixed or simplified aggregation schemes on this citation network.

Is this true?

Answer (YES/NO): NO